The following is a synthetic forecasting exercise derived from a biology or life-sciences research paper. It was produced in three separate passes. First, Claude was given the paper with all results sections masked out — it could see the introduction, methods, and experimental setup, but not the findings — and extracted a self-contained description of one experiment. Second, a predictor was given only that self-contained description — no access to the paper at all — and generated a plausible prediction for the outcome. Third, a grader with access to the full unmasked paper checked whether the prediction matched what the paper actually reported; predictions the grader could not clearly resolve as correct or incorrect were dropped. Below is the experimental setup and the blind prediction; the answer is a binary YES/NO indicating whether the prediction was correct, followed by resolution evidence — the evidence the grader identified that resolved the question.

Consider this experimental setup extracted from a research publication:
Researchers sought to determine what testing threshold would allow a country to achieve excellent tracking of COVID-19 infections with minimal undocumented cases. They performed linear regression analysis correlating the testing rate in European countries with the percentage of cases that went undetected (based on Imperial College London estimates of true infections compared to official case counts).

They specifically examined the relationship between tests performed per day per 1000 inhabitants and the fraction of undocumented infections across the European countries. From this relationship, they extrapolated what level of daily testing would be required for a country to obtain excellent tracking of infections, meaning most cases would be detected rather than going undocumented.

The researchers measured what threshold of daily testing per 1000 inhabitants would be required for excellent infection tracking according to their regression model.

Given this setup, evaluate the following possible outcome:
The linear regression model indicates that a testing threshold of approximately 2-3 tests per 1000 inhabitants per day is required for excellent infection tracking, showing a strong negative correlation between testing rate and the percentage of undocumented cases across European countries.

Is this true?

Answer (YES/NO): NO